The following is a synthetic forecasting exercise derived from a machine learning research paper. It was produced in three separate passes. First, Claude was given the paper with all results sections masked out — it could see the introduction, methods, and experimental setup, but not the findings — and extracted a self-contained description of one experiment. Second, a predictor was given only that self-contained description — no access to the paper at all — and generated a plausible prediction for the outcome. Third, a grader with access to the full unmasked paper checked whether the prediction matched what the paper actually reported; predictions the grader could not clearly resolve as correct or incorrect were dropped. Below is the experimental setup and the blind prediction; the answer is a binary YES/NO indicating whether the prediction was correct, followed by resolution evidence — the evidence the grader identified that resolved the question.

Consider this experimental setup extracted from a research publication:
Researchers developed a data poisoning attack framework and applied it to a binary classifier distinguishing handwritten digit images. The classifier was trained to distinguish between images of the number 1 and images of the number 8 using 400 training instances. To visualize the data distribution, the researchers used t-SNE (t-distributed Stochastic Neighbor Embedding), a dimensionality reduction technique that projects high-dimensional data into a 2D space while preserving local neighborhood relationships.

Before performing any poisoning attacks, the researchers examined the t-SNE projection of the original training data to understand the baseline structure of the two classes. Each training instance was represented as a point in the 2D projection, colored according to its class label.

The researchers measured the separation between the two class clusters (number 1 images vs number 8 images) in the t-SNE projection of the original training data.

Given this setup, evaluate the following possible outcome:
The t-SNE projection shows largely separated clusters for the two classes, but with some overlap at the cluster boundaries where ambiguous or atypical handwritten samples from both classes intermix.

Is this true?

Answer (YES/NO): NO